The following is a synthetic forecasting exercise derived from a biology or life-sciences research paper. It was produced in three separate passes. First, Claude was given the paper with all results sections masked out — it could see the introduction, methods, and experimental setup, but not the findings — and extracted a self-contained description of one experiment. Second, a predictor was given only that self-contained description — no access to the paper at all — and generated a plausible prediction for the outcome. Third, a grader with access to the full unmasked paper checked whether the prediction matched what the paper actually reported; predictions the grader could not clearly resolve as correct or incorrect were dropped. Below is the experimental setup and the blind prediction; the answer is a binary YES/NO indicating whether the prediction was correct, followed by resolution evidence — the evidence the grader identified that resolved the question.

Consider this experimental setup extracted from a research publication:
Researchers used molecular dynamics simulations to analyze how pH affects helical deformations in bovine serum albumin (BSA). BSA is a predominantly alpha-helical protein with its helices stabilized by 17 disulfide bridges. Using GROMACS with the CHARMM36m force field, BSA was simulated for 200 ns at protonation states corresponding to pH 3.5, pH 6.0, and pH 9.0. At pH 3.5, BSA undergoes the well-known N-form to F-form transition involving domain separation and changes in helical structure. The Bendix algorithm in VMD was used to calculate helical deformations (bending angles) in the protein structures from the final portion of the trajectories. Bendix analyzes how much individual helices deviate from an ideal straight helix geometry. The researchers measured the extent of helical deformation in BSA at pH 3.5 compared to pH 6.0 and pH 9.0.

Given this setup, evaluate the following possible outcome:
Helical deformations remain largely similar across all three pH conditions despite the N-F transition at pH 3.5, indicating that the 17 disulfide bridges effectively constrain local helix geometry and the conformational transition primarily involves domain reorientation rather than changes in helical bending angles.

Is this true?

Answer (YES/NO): NO